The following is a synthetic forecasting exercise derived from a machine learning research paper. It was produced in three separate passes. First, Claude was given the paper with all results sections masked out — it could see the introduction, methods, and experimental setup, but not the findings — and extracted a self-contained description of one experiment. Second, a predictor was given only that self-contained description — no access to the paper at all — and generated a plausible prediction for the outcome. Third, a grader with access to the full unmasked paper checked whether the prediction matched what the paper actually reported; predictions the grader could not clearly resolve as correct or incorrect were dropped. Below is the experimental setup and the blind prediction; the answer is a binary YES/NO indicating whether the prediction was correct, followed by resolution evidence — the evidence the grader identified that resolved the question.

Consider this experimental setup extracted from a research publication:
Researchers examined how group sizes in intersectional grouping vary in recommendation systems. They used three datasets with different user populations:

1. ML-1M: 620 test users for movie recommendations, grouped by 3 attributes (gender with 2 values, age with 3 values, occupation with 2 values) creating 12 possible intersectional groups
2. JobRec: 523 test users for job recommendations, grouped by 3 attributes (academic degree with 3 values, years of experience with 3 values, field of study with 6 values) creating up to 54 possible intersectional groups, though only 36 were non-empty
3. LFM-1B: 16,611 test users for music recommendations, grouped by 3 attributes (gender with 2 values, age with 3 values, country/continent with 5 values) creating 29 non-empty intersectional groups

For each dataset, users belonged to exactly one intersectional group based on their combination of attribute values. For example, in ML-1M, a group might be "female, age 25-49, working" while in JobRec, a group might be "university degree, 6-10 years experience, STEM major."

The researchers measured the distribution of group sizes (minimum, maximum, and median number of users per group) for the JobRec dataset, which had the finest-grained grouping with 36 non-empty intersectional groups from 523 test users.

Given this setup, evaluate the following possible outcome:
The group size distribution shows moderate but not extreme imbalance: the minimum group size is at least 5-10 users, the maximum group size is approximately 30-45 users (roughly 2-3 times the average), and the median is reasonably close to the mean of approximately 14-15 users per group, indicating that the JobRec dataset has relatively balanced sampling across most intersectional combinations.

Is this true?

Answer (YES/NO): NO